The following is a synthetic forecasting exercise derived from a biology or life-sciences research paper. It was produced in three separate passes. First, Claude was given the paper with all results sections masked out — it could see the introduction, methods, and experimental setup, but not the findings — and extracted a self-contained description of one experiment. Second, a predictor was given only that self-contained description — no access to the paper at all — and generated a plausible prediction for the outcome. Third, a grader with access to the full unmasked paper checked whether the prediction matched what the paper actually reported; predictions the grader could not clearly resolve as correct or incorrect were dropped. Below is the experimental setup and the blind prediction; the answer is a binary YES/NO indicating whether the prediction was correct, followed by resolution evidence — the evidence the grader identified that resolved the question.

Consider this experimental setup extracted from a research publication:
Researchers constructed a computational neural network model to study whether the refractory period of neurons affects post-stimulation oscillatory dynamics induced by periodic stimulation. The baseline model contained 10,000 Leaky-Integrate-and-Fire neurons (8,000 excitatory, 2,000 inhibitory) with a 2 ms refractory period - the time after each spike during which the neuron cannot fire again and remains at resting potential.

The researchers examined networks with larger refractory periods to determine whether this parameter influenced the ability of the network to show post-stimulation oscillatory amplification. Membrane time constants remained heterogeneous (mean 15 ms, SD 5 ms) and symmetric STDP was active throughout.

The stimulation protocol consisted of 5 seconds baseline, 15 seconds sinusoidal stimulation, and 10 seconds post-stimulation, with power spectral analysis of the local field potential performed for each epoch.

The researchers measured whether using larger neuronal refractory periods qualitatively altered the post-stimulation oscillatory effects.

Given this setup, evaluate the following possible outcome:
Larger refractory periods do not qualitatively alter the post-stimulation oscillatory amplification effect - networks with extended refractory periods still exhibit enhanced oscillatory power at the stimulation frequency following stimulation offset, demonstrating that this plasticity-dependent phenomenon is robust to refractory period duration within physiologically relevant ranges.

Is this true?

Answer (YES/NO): YES